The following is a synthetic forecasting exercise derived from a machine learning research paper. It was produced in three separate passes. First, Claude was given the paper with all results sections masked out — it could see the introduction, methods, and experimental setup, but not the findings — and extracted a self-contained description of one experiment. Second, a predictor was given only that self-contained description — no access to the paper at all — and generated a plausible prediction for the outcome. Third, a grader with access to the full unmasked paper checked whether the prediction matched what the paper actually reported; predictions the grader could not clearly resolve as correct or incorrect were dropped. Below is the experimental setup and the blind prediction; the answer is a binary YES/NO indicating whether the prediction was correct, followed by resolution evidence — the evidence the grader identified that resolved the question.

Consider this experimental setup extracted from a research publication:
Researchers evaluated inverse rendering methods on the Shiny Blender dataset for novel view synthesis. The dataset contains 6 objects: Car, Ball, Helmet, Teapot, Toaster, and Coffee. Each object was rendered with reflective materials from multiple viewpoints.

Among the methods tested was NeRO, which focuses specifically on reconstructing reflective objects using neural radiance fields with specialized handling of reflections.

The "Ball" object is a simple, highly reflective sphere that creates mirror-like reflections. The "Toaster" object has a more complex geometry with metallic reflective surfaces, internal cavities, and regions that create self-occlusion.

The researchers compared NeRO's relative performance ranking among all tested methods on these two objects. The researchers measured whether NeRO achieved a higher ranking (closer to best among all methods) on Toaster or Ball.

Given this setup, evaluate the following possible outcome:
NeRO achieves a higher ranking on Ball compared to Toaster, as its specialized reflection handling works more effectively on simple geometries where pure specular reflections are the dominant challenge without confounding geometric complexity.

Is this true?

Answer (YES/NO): NO